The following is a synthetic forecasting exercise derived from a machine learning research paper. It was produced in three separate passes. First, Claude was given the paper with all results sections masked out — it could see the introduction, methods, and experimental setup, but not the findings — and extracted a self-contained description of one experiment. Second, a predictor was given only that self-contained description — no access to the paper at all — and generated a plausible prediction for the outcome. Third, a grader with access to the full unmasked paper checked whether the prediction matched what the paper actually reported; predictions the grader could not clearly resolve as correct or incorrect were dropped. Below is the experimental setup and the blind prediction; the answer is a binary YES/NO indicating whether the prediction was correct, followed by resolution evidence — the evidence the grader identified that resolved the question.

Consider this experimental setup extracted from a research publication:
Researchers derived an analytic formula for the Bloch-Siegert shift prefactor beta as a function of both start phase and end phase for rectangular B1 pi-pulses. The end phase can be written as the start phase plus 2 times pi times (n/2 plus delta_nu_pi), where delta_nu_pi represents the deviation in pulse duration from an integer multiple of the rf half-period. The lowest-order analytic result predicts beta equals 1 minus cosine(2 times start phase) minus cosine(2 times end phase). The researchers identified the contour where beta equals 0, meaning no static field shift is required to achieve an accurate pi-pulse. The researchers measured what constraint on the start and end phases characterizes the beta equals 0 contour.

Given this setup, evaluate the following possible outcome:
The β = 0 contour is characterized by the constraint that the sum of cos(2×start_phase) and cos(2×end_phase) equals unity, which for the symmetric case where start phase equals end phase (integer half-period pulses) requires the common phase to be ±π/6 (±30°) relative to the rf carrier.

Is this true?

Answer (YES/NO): YES